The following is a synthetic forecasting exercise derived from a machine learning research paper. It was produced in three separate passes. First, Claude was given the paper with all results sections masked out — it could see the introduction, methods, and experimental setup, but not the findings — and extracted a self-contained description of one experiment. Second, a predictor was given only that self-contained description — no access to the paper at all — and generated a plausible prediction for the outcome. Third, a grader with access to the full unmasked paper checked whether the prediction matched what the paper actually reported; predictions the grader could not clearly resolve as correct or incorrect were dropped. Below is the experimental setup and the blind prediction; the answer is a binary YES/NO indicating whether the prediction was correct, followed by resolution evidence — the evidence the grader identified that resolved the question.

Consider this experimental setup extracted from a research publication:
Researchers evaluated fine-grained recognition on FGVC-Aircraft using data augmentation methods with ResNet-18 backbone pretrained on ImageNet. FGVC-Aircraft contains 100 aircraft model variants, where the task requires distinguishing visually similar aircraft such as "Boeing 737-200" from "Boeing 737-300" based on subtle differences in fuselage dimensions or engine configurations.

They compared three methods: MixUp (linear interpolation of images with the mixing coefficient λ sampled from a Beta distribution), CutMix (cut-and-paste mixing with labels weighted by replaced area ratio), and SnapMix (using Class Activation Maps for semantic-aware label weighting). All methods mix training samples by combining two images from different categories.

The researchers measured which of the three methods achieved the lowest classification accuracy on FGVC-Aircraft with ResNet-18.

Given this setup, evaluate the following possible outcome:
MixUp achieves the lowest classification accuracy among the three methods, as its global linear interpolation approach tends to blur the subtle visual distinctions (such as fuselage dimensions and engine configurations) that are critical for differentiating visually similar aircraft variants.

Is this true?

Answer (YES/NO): NO